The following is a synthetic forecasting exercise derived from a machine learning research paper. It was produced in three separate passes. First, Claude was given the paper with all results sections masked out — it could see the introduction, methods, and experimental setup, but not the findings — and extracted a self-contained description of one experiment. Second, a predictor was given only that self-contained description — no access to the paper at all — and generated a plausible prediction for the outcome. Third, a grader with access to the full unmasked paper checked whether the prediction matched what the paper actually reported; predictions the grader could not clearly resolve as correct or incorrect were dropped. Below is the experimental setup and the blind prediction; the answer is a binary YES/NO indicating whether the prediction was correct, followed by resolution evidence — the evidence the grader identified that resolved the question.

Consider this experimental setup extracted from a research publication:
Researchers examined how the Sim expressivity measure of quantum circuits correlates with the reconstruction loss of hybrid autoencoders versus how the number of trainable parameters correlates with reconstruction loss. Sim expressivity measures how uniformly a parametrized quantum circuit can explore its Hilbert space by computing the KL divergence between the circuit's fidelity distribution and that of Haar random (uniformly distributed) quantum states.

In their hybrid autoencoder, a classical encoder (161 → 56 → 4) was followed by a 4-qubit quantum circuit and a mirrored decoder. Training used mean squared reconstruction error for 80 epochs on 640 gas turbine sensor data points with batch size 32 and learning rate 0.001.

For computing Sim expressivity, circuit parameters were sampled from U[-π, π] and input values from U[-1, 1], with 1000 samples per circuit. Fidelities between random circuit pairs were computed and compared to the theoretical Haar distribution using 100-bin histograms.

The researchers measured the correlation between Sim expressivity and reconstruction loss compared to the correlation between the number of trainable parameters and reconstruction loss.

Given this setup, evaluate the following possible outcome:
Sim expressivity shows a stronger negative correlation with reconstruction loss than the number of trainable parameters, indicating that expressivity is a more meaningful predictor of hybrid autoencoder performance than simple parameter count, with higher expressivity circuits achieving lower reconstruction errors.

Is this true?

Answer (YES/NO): NO